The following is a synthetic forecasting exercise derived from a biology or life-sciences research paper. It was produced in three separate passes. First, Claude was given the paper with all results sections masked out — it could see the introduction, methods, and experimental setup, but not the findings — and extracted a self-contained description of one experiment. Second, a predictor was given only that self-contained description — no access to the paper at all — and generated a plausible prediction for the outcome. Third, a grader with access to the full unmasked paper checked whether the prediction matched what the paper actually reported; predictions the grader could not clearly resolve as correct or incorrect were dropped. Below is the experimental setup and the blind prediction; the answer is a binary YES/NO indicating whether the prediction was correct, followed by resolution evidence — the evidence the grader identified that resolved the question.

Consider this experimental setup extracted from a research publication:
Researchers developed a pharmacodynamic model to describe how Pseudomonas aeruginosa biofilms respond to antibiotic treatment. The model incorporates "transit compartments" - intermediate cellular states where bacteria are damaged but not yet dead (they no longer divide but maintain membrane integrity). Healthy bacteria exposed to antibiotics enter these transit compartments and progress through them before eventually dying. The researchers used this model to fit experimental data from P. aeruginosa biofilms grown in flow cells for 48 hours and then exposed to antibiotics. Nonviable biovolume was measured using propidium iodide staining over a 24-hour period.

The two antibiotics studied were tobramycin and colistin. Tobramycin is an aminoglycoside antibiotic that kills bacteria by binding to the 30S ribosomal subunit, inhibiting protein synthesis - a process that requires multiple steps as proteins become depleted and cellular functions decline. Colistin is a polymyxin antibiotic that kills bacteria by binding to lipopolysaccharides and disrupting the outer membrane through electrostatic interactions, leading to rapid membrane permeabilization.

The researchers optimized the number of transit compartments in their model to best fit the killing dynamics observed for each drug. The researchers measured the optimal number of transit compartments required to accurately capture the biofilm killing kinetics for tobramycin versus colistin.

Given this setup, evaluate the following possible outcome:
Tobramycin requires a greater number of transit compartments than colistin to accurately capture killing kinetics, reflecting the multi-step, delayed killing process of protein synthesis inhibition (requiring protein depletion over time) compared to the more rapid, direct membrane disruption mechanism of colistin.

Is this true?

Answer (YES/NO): YES